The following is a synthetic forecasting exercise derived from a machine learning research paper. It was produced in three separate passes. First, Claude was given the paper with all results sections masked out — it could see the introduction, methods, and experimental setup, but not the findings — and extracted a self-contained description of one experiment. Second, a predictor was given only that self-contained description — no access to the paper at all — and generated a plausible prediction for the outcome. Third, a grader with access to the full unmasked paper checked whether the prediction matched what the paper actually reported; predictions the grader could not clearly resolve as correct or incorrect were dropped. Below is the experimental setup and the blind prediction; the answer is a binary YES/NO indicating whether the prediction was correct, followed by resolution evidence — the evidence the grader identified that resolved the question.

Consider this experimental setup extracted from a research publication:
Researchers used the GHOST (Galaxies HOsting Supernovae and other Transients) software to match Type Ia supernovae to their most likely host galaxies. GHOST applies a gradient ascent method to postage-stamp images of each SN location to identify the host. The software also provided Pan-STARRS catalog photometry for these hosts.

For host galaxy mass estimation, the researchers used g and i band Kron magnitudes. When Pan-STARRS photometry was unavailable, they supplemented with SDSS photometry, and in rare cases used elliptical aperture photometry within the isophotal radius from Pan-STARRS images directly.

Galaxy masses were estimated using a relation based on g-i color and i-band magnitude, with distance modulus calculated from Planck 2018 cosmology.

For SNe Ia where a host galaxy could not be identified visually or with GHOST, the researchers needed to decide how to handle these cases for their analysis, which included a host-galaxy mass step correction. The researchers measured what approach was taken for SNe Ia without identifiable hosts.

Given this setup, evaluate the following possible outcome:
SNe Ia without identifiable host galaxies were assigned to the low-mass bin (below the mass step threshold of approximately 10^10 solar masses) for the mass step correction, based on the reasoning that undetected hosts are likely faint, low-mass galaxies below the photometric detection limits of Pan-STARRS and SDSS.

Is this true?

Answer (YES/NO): YES